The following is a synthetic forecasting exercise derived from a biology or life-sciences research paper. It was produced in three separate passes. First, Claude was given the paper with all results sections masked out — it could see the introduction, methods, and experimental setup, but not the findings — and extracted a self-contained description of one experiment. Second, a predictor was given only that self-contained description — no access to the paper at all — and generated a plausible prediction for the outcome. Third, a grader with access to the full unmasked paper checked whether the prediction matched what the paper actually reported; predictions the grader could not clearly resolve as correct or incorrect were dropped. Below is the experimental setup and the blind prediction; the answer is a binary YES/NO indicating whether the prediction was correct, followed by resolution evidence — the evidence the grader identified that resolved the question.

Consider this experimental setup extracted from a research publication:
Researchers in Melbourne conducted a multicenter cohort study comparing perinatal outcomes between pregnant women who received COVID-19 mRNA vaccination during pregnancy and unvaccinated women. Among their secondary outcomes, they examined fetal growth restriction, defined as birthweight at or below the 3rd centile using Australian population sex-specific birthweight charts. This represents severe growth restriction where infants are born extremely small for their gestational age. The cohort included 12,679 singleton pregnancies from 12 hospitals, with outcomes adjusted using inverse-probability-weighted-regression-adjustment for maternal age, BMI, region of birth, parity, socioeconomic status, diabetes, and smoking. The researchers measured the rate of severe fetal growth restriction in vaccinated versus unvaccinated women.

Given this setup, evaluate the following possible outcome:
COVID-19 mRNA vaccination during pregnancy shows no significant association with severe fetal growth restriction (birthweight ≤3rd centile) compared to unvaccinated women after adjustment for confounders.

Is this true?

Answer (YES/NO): YES